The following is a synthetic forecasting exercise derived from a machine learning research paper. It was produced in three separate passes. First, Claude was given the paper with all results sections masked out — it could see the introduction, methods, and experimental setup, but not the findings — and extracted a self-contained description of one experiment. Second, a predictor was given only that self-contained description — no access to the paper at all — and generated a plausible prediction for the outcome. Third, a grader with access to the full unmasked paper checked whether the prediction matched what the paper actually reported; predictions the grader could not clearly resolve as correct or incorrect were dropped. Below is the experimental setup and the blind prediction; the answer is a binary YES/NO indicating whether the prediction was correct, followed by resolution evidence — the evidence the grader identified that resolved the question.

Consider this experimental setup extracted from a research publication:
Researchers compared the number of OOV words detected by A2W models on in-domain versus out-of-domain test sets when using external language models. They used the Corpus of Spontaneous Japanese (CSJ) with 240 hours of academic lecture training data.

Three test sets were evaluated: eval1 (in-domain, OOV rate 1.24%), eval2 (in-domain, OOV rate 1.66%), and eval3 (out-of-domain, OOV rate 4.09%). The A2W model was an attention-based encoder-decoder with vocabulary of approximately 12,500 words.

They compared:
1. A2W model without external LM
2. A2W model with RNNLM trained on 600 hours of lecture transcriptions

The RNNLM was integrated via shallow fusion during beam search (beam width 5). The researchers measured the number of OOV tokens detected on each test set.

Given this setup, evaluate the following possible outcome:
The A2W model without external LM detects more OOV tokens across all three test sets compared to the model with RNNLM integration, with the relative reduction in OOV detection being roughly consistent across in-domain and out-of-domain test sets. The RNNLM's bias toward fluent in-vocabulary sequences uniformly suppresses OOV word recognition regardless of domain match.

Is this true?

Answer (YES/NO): NO